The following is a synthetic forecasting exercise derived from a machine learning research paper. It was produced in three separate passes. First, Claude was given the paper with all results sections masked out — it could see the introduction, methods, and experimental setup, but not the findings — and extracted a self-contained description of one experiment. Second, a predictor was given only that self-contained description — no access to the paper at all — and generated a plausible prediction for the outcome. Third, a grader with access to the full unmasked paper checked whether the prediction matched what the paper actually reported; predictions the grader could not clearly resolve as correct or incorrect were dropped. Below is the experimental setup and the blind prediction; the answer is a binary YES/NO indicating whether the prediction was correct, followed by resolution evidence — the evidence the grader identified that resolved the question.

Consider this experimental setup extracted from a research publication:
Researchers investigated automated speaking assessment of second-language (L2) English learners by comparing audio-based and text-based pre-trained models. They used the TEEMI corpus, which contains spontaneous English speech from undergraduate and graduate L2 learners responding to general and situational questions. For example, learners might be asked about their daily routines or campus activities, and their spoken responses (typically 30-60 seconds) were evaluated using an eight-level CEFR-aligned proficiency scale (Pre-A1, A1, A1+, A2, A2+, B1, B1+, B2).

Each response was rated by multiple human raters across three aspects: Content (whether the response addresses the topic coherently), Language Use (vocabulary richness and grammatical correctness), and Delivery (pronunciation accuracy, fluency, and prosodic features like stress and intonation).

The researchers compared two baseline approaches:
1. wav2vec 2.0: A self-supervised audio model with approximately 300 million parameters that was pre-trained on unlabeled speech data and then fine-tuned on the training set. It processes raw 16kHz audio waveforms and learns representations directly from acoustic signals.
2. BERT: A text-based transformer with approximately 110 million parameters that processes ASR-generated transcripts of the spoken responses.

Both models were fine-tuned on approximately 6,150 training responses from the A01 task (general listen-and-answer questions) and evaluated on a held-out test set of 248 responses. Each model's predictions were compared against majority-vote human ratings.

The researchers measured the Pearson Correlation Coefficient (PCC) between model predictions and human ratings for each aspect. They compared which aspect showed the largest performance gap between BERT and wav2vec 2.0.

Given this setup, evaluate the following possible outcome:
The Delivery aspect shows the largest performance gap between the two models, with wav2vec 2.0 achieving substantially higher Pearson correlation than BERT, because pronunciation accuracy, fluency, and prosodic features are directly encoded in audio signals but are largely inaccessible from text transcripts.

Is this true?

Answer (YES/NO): NO